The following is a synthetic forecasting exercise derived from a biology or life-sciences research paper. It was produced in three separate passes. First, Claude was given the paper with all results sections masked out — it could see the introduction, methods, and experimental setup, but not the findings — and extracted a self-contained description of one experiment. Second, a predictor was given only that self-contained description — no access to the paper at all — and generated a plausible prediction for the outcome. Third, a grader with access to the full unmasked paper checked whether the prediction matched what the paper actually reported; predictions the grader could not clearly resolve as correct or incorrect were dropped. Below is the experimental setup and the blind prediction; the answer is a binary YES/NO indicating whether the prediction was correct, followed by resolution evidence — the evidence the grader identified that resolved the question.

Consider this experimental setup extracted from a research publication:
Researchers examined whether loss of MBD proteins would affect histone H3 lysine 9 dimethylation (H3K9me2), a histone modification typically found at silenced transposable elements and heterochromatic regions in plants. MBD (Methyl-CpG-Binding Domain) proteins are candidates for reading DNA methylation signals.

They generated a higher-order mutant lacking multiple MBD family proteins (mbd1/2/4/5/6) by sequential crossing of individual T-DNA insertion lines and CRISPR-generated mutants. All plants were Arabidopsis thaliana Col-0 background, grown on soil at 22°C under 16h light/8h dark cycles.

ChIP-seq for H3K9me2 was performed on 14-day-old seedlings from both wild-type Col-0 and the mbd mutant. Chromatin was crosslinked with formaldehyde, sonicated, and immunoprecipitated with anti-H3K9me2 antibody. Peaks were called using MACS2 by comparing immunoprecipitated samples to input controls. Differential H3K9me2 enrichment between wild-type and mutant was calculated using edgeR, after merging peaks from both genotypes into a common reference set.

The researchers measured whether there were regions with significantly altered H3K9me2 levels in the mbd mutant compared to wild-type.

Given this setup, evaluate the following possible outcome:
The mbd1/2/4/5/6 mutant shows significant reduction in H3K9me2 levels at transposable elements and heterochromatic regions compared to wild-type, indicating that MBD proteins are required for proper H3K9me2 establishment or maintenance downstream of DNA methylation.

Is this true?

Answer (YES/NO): NO